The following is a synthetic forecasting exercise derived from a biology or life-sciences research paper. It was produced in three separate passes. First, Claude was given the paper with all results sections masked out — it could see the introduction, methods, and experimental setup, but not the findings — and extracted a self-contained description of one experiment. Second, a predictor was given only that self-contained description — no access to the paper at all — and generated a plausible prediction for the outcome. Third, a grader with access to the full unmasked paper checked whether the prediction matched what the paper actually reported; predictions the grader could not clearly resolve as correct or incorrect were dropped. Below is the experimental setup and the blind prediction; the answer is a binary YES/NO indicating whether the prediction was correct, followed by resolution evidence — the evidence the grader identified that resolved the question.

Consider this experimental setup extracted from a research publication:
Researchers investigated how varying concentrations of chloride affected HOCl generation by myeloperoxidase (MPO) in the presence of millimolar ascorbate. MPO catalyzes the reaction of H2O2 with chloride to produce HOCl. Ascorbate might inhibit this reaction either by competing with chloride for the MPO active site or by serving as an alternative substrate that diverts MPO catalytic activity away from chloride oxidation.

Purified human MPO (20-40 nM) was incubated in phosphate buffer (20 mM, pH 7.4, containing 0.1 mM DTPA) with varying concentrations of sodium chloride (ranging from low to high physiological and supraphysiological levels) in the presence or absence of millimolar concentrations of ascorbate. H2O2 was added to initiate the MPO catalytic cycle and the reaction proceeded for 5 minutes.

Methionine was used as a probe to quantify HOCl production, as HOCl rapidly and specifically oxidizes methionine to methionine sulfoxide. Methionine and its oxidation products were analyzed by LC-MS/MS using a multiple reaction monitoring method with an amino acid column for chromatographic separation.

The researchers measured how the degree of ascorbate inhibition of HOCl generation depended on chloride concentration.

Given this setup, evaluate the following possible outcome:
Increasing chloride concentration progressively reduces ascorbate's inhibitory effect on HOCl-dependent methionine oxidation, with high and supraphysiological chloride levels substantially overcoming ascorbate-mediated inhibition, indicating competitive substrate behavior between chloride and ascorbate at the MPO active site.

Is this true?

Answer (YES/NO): NO